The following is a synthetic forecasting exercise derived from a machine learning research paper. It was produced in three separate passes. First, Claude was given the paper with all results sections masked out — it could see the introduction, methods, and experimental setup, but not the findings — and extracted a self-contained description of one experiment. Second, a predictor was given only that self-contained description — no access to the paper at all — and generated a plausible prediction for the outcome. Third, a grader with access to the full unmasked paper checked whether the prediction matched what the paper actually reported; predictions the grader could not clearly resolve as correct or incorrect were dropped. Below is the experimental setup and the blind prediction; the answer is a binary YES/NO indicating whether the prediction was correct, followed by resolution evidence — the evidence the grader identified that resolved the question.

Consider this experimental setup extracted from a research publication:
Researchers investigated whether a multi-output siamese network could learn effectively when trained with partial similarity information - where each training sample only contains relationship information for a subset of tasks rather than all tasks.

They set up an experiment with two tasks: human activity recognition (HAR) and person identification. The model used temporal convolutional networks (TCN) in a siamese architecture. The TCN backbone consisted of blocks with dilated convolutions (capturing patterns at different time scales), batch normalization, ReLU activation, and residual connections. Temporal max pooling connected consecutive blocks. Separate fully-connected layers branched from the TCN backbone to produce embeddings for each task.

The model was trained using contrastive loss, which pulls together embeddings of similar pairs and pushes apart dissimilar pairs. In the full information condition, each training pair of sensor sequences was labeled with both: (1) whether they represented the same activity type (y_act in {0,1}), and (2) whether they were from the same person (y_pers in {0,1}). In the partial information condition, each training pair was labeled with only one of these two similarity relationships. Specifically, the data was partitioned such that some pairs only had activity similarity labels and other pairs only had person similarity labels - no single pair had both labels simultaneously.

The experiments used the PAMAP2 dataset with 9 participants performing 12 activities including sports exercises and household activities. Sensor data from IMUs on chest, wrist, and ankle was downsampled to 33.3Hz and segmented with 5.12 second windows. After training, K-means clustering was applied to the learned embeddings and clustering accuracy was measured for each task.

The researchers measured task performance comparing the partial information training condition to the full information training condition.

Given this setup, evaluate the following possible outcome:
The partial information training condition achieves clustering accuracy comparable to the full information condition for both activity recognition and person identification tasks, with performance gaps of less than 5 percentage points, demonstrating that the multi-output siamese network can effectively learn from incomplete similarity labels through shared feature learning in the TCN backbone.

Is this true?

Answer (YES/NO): YES